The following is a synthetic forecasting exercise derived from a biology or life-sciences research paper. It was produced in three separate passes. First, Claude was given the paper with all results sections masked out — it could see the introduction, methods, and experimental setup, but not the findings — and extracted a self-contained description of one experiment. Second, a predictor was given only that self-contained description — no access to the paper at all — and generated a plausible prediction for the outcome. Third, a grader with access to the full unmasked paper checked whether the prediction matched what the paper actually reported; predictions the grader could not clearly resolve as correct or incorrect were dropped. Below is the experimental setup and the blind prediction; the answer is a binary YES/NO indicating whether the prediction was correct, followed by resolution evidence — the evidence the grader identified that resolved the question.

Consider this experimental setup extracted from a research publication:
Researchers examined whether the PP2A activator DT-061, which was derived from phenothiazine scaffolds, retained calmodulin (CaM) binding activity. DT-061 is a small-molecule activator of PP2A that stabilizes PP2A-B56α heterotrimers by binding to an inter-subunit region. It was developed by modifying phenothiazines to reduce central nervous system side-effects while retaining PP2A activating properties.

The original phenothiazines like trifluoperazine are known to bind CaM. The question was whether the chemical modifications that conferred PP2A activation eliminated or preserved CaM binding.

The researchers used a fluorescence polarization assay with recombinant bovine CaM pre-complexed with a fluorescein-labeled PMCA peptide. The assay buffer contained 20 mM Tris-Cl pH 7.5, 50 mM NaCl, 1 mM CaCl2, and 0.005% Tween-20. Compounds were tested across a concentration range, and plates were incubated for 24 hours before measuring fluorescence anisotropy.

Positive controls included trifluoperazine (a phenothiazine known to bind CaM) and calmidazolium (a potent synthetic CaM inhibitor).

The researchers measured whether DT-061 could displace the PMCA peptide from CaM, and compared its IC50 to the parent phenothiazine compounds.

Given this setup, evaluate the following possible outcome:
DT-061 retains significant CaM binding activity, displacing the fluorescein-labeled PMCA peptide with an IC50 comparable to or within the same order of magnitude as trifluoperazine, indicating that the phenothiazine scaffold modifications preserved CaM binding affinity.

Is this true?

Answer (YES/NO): NO